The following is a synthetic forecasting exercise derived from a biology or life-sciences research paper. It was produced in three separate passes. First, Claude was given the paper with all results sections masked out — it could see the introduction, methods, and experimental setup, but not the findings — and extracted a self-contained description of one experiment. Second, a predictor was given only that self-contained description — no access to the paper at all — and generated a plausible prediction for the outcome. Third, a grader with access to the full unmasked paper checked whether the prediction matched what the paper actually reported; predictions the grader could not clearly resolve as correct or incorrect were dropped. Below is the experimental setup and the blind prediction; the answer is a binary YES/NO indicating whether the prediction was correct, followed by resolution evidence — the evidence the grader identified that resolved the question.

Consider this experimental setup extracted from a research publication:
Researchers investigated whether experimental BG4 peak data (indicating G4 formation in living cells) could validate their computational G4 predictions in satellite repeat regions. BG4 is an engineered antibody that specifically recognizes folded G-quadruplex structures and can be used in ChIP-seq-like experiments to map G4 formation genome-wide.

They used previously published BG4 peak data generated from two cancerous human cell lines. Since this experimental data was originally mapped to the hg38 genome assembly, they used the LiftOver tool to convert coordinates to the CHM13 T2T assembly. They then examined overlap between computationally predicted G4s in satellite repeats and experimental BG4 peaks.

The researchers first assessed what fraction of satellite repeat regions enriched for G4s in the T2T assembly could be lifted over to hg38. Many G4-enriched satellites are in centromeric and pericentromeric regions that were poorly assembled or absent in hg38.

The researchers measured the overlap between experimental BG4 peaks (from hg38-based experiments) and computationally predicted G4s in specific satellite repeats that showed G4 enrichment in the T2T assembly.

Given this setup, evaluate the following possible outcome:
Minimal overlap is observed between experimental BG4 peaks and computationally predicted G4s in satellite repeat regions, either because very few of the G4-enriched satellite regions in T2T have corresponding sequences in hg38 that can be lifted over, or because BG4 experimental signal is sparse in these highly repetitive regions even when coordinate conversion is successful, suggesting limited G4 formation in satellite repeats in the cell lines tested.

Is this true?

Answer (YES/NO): NO